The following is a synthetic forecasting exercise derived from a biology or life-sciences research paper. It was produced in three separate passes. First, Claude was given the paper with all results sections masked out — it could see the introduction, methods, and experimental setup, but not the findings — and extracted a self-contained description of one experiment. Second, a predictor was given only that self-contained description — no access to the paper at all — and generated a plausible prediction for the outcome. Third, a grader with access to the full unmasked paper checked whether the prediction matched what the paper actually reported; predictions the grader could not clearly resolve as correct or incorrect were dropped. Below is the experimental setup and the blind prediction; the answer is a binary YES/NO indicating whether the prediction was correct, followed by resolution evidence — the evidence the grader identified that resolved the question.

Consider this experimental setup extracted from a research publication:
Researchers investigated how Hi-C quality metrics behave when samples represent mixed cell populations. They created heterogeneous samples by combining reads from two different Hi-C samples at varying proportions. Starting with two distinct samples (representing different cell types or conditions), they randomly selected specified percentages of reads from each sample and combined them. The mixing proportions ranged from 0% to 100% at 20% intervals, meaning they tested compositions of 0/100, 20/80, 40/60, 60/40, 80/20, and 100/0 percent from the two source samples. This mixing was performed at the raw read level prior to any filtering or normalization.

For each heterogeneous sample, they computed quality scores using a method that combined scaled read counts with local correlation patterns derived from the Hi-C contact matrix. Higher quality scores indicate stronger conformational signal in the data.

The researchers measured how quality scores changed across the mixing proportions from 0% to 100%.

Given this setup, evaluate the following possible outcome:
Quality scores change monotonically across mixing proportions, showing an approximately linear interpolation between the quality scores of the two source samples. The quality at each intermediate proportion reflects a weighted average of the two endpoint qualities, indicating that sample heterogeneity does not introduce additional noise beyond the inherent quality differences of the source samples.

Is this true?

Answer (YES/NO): NO